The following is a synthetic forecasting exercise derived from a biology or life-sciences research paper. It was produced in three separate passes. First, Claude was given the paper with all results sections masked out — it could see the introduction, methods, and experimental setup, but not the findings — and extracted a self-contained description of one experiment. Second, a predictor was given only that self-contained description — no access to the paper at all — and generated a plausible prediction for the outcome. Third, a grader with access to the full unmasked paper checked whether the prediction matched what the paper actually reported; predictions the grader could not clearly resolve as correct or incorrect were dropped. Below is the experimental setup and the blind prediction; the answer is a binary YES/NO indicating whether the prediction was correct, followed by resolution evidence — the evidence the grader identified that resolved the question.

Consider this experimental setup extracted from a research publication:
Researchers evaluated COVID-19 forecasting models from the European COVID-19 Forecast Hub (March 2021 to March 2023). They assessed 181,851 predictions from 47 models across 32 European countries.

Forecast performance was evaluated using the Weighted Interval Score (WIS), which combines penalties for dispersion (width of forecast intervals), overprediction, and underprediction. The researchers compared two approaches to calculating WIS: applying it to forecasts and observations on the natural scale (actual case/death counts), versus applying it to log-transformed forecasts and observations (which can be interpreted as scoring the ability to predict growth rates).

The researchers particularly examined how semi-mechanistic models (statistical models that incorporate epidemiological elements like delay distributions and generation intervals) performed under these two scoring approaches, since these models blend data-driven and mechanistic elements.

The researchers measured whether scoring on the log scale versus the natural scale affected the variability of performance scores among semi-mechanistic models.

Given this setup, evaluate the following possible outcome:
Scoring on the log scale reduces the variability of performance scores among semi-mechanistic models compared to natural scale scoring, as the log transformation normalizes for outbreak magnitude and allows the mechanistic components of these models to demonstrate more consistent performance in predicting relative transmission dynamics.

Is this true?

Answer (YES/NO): YES